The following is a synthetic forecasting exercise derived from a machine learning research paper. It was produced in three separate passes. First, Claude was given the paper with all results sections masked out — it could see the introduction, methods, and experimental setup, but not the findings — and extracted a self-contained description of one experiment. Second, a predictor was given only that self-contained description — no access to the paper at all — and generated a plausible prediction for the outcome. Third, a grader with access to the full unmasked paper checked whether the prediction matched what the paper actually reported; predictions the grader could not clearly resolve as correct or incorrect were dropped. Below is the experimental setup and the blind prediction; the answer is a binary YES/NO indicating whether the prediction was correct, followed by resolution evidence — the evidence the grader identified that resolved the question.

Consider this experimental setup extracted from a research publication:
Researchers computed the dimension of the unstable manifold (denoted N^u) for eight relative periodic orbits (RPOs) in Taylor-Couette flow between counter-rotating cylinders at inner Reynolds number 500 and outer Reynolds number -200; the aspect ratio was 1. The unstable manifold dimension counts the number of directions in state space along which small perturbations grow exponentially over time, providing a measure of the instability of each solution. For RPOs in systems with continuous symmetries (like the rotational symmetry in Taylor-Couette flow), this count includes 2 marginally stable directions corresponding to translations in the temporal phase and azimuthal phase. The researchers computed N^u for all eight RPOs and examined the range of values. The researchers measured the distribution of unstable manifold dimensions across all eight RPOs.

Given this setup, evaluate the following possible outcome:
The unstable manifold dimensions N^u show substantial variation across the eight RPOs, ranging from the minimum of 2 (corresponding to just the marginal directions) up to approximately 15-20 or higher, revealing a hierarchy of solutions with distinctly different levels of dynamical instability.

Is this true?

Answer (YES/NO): NO